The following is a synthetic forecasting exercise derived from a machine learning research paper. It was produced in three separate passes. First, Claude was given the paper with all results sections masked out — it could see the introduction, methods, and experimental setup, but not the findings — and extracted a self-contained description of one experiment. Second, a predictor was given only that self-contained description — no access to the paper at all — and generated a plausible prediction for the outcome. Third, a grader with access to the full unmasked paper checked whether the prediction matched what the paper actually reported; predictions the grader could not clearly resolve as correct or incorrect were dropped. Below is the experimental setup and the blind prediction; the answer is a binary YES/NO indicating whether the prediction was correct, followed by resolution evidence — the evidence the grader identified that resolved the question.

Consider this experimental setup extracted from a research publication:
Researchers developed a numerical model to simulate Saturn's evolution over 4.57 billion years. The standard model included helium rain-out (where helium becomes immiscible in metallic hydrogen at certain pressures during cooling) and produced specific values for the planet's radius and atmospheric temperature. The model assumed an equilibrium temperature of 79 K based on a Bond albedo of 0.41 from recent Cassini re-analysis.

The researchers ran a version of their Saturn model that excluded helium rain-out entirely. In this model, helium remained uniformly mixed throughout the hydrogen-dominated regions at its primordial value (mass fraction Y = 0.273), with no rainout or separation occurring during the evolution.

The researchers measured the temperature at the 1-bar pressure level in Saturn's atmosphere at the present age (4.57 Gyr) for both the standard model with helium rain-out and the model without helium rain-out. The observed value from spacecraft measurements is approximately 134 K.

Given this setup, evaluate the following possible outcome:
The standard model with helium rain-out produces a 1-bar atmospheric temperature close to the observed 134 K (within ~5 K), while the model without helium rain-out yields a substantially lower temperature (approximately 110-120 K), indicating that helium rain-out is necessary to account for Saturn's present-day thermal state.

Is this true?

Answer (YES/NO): YES